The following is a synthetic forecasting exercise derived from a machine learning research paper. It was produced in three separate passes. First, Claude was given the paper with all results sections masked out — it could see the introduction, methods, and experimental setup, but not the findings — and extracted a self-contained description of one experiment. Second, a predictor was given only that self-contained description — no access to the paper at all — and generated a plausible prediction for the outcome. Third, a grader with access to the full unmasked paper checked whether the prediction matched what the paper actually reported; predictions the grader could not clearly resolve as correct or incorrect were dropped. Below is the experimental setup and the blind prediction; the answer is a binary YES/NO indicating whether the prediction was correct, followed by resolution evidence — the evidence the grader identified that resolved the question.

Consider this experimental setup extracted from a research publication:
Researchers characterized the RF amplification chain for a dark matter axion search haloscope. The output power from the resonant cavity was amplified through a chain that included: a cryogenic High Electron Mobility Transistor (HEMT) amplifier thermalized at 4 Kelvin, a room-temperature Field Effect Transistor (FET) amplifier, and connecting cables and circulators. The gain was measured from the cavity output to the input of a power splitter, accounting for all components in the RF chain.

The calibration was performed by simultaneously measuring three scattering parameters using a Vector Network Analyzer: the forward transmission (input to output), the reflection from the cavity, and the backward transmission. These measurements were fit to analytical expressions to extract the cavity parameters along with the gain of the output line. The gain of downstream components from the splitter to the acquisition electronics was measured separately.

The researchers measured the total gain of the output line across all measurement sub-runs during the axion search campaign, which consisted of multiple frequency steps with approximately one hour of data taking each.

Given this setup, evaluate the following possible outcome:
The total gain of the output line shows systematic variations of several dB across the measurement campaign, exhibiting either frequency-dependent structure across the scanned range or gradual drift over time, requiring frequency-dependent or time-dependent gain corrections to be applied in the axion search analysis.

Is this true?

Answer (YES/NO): NO